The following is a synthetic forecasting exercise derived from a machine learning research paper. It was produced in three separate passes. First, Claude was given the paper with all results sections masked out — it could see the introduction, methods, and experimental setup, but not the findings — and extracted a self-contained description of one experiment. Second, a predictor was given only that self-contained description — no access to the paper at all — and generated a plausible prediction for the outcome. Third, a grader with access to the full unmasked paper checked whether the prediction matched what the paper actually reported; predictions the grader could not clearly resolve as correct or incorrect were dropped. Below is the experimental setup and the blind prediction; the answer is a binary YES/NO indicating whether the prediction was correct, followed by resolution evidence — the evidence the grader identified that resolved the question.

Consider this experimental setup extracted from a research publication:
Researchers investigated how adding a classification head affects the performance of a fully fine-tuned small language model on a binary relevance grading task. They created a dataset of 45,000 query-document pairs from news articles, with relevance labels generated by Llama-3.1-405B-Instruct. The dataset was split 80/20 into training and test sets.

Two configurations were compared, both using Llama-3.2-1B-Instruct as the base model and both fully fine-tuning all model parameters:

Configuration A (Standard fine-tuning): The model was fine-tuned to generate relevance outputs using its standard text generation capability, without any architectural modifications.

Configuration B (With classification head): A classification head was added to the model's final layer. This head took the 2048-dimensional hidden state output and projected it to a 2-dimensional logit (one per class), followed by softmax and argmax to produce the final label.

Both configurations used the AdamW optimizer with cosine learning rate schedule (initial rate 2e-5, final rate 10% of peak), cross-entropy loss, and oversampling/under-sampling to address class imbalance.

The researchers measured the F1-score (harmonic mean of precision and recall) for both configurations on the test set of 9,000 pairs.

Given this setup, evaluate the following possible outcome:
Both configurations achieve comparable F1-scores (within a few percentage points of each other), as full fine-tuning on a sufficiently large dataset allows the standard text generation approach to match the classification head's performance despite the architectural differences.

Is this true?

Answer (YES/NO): NO